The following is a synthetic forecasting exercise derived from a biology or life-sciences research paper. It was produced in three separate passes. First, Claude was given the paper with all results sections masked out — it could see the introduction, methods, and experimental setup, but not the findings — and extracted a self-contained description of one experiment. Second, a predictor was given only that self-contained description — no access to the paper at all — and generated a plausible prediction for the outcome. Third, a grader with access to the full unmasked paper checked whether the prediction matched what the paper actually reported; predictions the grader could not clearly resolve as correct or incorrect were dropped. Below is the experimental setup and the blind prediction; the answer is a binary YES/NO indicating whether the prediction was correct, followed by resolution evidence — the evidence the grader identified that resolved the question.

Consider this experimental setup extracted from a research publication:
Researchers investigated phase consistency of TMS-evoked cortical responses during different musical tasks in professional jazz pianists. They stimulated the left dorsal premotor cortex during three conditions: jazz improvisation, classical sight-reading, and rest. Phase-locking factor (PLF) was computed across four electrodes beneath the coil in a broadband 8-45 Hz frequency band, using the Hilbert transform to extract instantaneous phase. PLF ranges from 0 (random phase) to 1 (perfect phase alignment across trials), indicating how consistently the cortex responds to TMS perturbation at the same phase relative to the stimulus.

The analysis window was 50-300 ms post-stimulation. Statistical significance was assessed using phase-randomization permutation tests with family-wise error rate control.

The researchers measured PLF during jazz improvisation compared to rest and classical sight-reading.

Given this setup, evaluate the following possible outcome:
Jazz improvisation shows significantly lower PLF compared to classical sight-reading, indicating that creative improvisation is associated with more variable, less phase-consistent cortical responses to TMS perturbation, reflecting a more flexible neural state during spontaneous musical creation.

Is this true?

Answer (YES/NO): NO